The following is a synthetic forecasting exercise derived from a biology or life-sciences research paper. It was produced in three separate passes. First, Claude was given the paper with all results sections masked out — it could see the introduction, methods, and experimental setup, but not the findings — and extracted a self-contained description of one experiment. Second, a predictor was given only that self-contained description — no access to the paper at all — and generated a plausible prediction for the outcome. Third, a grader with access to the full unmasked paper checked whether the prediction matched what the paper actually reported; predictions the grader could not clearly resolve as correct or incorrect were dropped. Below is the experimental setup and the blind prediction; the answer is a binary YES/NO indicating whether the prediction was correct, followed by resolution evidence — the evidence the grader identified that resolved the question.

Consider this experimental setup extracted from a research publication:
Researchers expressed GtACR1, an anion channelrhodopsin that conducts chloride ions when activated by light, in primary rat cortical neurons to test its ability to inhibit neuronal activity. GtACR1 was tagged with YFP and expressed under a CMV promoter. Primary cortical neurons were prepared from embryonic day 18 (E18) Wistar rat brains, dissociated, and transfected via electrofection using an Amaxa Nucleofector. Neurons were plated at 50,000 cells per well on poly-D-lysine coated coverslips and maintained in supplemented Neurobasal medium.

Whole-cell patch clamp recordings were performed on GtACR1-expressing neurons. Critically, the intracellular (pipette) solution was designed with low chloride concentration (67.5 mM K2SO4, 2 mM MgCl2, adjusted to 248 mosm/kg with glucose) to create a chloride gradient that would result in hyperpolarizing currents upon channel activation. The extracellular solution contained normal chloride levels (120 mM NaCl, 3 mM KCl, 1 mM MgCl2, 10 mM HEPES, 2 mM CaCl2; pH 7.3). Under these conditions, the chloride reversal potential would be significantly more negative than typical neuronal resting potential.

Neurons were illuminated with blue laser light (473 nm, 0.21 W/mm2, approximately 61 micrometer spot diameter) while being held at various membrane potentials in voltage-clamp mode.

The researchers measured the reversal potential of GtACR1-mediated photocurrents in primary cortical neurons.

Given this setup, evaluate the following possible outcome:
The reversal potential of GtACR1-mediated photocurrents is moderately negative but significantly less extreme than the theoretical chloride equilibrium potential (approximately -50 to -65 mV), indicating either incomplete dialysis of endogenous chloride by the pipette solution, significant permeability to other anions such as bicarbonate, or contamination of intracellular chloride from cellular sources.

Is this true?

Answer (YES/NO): NO